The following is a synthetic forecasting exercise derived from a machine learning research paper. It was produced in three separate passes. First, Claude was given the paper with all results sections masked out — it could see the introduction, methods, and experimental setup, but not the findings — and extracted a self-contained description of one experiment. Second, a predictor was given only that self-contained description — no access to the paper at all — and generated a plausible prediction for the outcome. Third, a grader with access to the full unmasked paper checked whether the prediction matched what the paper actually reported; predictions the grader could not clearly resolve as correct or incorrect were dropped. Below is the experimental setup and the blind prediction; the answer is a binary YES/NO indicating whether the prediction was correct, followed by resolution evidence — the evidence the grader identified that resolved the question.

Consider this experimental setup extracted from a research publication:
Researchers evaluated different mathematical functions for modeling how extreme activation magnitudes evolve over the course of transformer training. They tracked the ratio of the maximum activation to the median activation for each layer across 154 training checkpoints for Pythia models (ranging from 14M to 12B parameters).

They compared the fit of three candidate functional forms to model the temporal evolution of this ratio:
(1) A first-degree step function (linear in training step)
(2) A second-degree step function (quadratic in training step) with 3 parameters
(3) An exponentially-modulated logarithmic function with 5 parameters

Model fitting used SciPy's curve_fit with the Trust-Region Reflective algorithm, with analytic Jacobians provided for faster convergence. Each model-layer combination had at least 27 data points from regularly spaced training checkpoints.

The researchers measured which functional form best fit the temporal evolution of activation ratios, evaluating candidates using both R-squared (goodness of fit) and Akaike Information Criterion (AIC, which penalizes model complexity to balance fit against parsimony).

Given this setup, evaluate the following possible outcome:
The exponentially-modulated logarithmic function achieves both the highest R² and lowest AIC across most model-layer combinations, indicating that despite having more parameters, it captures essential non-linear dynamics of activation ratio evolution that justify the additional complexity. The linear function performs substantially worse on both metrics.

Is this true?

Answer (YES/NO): YES